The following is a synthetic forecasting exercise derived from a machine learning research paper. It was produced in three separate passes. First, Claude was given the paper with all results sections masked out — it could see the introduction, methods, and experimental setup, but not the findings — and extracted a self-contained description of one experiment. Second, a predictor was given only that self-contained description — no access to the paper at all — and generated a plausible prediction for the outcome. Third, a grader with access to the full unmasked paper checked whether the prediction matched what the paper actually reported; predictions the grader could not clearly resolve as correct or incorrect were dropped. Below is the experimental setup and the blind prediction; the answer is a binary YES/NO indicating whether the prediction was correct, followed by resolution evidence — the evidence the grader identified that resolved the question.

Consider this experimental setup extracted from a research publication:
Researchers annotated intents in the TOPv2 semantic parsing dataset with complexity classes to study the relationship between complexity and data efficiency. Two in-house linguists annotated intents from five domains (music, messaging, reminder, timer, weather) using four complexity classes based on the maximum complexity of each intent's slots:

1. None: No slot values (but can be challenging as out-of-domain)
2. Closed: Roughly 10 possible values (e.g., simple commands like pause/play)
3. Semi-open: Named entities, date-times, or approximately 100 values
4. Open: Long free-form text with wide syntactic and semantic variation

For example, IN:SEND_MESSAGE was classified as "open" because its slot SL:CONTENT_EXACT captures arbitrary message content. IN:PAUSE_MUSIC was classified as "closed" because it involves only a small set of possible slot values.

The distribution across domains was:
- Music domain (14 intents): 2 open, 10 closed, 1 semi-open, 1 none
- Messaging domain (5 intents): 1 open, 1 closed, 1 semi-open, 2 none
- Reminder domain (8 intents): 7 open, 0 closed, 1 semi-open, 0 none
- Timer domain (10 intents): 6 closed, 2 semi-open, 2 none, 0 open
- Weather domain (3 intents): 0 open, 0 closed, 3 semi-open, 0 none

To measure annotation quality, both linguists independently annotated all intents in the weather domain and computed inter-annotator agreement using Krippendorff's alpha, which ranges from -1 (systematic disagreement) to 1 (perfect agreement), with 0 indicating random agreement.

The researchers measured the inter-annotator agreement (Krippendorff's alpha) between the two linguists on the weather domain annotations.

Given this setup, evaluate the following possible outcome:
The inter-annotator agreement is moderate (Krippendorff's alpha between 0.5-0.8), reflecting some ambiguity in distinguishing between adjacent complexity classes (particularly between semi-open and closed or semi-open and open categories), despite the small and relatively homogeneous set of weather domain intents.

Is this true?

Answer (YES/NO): NO